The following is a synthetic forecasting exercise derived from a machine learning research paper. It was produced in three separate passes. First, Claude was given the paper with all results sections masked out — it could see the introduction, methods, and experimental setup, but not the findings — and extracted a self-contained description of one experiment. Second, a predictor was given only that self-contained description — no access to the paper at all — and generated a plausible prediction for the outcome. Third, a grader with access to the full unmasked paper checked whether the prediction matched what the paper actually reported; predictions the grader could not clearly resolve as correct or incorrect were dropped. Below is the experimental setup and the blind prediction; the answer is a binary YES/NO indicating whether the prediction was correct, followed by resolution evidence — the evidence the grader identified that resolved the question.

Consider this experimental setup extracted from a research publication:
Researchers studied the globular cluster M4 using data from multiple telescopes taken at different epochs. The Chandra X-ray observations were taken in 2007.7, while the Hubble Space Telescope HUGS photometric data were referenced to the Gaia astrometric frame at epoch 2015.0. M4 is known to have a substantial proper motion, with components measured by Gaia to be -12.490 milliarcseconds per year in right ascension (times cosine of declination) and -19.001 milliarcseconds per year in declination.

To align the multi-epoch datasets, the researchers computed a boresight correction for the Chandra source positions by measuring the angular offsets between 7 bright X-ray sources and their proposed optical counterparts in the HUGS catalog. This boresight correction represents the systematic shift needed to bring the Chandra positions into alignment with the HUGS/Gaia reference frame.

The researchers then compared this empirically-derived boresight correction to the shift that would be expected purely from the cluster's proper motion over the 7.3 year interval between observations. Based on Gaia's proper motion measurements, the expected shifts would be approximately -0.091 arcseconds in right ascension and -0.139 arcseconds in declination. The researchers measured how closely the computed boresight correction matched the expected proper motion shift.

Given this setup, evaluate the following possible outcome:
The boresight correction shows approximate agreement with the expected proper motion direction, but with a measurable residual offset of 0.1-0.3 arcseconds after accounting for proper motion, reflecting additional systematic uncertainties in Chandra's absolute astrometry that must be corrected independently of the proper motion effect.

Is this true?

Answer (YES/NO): NO